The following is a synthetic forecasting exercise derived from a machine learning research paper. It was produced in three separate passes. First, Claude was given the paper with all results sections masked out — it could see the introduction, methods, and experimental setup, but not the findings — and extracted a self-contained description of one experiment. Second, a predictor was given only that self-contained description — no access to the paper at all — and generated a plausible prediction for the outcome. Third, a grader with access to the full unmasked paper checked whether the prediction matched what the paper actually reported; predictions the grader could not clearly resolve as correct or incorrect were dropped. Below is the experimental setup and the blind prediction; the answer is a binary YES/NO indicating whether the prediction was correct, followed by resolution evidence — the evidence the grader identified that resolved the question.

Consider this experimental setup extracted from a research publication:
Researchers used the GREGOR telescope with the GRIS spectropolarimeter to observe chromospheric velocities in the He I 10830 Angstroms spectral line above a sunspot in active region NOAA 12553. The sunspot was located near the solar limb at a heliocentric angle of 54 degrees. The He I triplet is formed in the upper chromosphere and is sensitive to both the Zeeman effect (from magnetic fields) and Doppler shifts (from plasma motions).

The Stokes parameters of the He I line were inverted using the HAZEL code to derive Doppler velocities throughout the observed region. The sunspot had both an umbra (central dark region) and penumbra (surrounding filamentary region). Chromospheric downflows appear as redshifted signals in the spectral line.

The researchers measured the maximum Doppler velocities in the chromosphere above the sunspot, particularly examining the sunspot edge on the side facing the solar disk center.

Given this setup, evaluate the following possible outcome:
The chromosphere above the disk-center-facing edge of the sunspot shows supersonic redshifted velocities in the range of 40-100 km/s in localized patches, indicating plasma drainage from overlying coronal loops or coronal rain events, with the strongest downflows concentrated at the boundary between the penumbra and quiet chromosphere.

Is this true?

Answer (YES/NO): NO